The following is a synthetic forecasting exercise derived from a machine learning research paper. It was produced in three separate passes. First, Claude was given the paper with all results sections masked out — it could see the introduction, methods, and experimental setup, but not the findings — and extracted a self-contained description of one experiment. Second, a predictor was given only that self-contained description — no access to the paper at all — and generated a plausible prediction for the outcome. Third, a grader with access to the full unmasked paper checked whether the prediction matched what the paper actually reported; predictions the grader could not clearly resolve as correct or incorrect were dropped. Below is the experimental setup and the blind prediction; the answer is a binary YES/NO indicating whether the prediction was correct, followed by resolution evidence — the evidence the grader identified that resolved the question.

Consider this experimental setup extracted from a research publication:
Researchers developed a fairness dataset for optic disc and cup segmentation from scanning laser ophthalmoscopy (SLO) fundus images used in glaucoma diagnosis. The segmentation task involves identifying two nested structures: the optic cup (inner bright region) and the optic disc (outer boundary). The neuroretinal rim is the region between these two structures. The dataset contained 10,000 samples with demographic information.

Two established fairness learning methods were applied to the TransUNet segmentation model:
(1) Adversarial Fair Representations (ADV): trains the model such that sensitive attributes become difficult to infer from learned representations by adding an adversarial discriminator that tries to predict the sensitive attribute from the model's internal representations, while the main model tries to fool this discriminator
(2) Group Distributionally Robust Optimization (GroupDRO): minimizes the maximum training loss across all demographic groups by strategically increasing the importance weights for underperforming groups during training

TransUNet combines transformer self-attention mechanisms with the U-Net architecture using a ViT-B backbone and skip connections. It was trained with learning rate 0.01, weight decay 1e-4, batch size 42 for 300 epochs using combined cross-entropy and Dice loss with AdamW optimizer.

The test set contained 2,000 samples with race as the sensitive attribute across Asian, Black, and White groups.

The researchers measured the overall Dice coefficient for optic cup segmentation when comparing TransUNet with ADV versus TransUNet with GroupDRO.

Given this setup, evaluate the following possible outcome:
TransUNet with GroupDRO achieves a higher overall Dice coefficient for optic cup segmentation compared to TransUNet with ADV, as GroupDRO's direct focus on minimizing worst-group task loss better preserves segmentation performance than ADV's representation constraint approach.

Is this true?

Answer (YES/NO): YES